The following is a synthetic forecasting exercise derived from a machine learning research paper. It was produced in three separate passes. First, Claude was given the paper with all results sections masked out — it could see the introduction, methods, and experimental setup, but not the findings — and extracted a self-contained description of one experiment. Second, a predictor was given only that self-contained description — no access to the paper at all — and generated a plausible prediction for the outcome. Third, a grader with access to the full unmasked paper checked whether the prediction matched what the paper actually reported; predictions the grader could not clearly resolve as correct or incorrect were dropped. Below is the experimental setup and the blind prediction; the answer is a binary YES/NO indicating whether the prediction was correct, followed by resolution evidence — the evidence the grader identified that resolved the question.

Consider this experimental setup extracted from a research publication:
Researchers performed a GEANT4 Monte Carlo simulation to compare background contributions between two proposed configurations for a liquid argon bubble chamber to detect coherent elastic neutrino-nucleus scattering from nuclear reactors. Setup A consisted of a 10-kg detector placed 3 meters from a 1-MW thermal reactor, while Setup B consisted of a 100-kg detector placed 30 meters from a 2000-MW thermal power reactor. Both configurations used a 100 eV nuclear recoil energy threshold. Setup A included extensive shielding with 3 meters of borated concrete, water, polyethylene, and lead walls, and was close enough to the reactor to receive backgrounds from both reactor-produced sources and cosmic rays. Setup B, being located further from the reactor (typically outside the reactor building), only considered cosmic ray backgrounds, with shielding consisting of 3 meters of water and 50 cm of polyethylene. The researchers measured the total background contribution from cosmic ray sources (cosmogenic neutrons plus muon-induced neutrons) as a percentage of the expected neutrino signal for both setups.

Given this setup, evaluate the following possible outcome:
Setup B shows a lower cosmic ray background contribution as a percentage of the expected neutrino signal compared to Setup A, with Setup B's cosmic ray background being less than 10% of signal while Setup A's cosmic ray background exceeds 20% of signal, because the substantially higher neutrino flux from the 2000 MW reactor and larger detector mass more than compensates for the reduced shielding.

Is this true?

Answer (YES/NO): NO